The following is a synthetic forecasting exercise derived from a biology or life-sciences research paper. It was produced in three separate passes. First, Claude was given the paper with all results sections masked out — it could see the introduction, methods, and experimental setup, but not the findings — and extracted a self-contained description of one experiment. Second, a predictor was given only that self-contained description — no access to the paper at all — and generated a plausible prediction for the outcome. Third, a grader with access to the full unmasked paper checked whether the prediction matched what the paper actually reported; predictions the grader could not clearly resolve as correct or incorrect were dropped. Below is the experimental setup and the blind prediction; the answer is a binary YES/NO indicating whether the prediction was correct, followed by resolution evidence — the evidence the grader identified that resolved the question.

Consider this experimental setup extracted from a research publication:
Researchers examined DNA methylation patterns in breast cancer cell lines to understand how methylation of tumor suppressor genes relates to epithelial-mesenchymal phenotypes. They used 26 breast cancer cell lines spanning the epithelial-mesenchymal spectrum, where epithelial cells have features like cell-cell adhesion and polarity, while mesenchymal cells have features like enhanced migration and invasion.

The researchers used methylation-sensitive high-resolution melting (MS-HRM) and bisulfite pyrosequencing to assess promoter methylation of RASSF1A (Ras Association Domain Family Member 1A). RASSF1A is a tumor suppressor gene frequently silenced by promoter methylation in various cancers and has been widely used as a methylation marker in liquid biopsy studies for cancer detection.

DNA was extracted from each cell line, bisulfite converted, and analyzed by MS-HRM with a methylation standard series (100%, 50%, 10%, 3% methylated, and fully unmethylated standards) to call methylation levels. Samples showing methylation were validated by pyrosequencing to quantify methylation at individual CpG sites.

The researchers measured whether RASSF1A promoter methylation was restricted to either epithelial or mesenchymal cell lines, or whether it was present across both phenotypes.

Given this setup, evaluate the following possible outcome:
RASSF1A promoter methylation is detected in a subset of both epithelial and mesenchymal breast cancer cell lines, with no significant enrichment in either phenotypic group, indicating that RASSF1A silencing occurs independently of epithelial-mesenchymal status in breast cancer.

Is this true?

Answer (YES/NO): NO